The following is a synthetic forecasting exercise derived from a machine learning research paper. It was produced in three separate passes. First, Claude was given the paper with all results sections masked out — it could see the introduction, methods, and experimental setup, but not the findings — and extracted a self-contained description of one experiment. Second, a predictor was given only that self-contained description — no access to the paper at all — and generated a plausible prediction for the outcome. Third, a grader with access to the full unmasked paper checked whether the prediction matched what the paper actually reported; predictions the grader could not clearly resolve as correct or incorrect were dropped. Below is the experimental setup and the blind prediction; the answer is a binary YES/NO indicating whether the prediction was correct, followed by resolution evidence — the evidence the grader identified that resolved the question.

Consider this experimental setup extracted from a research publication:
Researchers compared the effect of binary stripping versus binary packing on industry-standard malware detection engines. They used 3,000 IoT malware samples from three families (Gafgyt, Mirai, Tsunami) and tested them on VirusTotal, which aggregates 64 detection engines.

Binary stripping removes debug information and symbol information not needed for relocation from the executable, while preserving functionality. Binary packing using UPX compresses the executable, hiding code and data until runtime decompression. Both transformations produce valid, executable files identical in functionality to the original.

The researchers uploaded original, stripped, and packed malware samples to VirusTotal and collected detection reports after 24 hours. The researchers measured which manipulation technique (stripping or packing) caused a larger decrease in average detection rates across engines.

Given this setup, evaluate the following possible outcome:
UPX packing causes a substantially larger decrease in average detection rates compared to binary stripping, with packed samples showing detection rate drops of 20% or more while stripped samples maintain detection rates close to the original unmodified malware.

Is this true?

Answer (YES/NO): YES